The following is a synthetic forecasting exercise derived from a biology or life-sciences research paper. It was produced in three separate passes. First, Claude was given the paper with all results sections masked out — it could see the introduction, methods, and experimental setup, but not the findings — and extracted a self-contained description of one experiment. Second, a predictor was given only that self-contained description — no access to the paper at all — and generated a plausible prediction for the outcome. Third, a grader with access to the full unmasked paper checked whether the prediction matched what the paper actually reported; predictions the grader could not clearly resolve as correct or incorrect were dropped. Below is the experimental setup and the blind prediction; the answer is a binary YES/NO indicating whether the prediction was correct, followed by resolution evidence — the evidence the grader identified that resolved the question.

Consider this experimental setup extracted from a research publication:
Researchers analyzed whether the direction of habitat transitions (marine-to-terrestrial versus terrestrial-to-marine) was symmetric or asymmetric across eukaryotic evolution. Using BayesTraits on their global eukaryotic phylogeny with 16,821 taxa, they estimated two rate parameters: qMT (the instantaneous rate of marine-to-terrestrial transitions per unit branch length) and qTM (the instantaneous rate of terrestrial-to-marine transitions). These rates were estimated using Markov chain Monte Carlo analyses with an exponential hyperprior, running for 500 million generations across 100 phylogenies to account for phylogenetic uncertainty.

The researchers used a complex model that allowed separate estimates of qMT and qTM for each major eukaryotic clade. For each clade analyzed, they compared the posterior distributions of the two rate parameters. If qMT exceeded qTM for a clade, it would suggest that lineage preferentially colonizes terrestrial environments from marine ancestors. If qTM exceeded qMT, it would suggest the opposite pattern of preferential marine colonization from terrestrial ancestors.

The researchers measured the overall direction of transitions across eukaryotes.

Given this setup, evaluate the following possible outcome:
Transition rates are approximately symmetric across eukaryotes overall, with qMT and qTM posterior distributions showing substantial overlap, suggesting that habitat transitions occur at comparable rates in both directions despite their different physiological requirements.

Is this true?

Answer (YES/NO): NO